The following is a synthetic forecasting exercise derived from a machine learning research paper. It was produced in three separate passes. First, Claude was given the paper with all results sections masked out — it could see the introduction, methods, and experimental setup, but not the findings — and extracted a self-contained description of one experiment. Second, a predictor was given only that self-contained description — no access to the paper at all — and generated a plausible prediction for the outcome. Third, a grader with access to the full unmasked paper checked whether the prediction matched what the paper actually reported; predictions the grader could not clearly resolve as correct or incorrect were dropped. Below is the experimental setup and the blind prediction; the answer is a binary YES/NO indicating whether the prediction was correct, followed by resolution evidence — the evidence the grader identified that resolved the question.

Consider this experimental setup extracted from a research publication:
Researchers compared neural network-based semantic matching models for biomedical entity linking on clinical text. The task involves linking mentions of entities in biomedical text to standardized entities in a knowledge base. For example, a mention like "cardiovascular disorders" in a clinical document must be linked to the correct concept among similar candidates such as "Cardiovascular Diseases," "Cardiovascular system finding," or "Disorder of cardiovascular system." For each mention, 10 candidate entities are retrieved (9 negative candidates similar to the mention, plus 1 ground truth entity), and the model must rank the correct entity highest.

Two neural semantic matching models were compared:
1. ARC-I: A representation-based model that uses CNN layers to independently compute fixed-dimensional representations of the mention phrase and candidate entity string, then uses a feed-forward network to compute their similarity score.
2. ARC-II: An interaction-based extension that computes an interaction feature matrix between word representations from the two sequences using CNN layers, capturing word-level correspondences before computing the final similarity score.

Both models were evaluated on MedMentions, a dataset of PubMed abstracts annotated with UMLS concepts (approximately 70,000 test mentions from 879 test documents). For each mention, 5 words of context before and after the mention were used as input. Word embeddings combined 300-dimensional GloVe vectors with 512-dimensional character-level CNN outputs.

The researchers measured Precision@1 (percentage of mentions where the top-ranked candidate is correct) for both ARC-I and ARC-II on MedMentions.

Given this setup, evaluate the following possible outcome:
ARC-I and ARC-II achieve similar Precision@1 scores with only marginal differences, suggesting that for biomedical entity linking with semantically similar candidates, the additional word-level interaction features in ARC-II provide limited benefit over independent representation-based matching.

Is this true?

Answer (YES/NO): YES